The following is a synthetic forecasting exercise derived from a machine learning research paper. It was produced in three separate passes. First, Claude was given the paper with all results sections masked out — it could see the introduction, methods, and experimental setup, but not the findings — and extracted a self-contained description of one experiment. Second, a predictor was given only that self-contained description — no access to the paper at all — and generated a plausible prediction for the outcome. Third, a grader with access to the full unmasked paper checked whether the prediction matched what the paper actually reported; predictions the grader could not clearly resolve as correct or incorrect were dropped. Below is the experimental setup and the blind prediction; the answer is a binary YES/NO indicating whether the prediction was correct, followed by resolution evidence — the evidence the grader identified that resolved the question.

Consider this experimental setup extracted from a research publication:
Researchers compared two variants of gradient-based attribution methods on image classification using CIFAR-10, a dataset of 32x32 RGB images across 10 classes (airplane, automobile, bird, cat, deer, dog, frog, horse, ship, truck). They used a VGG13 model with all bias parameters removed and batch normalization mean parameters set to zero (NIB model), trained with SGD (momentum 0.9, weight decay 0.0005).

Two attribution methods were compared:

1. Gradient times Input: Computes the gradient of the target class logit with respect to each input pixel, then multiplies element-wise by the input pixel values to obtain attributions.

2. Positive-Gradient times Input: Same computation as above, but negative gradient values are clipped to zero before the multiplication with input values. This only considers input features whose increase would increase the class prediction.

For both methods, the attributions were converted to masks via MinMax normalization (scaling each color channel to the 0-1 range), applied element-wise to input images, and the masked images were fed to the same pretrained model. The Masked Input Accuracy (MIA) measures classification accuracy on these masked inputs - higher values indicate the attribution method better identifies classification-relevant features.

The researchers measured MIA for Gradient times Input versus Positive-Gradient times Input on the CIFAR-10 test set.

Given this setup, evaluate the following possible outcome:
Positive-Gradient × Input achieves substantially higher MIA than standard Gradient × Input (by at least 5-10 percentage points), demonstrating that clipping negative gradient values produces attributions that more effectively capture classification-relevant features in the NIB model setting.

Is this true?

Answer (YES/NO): NO